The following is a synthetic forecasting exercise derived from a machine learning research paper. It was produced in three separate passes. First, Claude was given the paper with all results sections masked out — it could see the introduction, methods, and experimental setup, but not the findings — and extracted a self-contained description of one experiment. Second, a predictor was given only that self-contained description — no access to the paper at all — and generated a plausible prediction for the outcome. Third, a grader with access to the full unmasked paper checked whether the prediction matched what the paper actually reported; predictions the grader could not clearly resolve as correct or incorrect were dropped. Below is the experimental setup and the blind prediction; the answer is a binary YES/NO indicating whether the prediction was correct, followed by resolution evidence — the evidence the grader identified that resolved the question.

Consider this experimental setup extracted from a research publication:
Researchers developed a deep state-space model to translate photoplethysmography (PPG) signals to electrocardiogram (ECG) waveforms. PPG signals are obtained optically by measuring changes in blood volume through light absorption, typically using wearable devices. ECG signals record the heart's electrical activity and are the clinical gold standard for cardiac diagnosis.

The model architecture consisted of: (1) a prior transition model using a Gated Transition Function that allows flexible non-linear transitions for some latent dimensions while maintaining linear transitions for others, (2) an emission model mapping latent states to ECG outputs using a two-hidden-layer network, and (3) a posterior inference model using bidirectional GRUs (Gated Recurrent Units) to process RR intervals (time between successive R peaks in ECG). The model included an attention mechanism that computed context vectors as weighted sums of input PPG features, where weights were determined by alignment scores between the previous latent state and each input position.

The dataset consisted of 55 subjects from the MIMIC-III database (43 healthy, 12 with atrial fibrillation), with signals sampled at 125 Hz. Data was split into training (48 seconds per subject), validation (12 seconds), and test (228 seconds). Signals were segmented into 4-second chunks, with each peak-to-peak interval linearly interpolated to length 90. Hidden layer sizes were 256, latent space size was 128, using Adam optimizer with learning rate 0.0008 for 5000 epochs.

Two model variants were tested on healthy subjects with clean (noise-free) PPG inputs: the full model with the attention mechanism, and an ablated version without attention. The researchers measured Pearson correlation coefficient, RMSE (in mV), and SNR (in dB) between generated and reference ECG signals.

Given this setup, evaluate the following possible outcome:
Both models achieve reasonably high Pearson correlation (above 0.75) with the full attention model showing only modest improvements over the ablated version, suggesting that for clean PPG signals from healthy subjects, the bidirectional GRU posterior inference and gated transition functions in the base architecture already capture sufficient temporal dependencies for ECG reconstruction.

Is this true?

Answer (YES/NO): NO